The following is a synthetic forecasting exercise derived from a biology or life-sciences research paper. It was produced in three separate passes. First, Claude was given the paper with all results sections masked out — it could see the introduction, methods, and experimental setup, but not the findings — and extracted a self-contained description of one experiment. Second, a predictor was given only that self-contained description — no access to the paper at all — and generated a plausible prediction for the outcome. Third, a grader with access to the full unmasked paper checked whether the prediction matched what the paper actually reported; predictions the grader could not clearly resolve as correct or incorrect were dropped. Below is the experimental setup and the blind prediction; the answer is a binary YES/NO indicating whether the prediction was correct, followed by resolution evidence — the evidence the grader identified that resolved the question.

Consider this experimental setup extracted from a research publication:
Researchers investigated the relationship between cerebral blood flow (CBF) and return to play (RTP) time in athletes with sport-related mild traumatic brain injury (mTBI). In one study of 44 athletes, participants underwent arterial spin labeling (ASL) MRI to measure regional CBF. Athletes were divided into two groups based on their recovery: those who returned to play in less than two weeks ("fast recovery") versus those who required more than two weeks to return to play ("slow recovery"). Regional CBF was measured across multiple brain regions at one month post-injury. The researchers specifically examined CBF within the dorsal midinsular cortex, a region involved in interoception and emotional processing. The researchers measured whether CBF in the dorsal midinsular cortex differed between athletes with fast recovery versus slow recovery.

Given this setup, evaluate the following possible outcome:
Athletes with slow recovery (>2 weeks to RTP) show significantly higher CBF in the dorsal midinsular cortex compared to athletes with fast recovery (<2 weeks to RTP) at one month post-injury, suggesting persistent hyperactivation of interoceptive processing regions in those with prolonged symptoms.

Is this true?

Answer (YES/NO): NO